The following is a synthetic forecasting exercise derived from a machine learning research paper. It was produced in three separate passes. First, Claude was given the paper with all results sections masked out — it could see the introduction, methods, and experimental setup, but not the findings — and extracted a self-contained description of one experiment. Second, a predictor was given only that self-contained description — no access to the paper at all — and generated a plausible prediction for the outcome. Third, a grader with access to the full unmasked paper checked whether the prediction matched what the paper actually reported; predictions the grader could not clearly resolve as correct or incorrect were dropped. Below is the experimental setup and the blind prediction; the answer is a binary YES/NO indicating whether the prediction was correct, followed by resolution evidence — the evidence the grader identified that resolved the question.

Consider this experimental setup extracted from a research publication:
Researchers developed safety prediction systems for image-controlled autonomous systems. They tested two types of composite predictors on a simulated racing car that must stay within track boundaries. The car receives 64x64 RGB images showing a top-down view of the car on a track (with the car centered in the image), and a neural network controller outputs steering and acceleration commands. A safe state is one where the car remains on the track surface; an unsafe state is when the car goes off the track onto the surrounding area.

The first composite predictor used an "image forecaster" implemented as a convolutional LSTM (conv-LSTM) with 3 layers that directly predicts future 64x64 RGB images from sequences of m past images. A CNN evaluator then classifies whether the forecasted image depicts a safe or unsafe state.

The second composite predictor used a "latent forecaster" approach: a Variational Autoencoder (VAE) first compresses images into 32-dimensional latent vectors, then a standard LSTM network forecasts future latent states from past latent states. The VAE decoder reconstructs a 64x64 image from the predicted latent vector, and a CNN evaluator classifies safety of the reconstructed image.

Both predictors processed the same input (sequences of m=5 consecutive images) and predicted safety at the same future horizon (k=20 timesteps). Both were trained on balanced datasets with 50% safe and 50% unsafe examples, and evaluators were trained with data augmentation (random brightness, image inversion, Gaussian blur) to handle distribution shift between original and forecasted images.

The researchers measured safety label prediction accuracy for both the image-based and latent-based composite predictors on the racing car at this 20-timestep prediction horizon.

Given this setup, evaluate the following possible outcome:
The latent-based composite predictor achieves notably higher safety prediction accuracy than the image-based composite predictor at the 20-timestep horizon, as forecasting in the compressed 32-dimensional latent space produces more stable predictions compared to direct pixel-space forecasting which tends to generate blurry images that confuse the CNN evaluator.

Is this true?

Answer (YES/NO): YES